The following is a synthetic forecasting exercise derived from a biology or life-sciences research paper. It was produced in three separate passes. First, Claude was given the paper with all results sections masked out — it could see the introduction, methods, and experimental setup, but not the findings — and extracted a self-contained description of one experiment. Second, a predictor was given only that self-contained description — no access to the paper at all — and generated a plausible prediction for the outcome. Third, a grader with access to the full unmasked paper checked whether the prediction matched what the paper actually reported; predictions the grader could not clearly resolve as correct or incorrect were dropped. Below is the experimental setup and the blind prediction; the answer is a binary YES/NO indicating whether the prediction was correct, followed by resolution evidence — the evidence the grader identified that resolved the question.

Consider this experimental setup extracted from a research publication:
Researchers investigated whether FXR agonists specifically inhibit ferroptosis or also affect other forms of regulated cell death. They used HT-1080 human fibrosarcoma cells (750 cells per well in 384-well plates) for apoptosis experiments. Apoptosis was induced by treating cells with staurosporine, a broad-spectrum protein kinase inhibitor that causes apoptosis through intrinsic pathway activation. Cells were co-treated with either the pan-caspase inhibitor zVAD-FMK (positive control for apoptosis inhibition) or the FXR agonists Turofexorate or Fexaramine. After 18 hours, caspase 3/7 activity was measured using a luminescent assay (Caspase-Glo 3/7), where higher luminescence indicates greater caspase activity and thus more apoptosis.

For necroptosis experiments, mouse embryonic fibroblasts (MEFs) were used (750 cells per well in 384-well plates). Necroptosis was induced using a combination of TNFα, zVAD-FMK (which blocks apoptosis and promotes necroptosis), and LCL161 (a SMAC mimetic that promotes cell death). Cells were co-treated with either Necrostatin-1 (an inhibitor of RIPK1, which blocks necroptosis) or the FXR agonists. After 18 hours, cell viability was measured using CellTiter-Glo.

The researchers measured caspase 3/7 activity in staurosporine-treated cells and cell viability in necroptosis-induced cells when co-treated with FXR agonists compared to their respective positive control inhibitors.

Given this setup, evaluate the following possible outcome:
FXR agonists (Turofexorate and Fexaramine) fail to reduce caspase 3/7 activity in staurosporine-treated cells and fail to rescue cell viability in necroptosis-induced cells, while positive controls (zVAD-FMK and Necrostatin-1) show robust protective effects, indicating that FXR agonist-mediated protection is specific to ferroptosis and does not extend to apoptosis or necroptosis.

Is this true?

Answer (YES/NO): YES